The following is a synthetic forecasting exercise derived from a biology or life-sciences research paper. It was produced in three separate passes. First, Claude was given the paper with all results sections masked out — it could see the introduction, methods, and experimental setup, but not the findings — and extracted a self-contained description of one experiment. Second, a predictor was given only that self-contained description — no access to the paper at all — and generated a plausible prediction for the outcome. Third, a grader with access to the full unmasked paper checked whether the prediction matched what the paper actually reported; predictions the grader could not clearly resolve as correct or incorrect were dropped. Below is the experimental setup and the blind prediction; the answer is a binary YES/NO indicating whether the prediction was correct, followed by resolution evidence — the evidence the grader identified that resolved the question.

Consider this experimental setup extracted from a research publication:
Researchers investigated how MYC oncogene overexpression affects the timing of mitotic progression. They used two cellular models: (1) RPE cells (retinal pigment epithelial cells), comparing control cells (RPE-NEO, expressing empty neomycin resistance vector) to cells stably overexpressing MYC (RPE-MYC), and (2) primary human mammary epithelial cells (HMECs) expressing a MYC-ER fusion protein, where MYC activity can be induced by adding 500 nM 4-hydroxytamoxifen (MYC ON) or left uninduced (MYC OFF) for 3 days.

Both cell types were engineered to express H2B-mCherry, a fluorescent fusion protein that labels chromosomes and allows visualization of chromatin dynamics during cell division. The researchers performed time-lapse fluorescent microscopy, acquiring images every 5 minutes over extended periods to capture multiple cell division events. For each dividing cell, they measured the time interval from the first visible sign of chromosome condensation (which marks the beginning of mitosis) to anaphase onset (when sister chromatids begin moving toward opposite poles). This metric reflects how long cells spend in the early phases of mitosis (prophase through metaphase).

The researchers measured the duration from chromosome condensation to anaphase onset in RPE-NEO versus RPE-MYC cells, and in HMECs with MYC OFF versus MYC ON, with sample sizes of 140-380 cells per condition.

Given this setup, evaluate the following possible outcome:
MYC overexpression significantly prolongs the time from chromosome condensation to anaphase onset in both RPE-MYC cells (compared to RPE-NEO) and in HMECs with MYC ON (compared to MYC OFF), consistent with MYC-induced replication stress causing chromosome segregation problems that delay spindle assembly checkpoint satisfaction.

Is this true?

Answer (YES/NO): NO